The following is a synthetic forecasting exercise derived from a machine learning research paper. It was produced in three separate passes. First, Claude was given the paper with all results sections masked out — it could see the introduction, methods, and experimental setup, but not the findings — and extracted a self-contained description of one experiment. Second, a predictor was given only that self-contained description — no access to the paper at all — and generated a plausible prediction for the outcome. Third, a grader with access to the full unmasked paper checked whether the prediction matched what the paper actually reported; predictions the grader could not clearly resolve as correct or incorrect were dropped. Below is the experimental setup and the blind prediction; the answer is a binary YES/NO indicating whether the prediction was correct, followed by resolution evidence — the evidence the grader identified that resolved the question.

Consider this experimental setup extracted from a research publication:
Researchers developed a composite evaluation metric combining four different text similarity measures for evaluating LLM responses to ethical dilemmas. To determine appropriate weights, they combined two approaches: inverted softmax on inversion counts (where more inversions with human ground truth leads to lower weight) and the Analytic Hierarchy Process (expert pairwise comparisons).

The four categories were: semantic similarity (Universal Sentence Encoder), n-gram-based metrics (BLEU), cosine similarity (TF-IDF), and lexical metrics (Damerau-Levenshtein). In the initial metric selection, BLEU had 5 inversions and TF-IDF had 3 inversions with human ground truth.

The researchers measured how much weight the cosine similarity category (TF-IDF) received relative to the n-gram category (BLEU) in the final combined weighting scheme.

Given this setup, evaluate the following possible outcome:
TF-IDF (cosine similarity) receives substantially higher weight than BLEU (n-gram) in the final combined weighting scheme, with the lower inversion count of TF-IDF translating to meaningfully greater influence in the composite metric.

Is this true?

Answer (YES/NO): YES